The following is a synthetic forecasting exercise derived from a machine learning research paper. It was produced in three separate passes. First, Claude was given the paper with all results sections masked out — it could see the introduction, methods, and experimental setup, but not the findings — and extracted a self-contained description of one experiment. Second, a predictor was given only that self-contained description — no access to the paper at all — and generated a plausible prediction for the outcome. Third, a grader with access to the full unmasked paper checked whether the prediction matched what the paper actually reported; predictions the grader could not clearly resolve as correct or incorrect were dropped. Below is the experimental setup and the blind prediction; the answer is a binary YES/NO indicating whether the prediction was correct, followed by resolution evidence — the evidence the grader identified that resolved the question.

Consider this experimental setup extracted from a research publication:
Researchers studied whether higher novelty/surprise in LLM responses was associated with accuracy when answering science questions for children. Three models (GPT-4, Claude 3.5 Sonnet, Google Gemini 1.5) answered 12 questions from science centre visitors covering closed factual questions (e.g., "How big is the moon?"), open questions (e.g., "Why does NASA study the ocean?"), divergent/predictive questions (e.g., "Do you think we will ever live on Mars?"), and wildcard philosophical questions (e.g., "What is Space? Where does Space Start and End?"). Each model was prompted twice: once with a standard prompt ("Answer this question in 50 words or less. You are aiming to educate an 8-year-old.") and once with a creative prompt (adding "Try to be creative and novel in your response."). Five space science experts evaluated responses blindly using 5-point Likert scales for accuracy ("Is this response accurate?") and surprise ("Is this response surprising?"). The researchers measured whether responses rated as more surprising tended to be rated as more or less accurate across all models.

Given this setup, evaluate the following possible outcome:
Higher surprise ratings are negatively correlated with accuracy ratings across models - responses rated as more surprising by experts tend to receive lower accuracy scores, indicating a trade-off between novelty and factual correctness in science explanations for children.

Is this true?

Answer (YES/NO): YES